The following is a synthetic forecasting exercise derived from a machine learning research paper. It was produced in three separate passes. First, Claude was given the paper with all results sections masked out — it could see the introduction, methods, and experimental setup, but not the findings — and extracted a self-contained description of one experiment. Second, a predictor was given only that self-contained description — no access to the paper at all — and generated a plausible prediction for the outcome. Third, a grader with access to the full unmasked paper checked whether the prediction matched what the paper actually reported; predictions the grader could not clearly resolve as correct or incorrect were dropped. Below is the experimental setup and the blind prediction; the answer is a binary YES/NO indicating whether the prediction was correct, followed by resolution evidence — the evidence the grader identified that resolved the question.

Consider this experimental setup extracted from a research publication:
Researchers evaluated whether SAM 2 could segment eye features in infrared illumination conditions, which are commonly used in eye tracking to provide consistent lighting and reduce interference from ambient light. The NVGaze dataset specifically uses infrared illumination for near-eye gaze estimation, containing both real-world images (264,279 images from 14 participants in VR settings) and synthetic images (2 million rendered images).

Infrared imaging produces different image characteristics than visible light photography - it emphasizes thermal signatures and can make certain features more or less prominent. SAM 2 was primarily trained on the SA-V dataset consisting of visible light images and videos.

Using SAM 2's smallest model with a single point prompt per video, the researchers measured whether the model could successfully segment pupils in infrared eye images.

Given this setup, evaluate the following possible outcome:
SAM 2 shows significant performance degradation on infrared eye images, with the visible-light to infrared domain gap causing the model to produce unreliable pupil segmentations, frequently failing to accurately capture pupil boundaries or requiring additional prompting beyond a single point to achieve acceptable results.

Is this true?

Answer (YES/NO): NO